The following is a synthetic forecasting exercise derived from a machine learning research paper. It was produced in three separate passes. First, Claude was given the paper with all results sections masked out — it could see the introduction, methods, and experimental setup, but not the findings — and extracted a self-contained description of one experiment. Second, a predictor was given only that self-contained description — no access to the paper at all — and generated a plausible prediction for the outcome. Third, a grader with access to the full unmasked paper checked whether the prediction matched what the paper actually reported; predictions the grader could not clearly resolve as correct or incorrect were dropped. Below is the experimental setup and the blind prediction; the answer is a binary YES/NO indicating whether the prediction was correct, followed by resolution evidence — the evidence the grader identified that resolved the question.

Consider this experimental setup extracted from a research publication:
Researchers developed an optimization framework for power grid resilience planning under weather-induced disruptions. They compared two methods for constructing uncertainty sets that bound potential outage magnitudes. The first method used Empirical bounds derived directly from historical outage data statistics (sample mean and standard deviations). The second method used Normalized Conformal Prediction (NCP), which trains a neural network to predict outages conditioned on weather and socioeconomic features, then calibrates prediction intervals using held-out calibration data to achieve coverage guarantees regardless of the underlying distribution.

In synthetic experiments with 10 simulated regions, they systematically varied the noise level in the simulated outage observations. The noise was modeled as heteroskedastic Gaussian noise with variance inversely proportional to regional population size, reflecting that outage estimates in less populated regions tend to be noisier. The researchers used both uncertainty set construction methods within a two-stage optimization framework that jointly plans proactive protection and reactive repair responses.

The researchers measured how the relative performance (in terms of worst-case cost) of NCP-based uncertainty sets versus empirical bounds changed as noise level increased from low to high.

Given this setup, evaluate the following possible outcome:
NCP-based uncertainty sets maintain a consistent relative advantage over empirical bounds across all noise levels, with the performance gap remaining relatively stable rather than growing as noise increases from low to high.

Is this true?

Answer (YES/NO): NO